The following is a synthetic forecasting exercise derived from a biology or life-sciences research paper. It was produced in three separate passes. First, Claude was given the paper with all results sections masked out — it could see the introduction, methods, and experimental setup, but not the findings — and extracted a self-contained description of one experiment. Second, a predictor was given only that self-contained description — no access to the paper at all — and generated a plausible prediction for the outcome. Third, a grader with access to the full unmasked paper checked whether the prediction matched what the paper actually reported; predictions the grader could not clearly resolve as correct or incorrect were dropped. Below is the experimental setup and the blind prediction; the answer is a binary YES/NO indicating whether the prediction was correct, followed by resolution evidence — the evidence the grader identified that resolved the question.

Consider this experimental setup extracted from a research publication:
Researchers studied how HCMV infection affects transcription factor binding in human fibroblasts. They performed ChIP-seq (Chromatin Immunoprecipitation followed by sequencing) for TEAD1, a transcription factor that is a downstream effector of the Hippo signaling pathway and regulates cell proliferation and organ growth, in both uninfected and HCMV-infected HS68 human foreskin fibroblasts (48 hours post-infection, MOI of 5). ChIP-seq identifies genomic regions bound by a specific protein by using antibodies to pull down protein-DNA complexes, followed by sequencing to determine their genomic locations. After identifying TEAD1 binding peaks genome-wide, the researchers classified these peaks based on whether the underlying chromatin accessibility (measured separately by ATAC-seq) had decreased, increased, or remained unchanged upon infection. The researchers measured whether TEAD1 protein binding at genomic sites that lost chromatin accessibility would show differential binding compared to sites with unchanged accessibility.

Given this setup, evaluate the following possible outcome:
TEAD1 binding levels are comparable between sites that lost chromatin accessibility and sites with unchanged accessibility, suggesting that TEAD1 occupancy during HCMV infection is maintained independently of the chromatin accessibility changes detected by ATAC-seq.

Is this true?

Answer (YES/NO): NO